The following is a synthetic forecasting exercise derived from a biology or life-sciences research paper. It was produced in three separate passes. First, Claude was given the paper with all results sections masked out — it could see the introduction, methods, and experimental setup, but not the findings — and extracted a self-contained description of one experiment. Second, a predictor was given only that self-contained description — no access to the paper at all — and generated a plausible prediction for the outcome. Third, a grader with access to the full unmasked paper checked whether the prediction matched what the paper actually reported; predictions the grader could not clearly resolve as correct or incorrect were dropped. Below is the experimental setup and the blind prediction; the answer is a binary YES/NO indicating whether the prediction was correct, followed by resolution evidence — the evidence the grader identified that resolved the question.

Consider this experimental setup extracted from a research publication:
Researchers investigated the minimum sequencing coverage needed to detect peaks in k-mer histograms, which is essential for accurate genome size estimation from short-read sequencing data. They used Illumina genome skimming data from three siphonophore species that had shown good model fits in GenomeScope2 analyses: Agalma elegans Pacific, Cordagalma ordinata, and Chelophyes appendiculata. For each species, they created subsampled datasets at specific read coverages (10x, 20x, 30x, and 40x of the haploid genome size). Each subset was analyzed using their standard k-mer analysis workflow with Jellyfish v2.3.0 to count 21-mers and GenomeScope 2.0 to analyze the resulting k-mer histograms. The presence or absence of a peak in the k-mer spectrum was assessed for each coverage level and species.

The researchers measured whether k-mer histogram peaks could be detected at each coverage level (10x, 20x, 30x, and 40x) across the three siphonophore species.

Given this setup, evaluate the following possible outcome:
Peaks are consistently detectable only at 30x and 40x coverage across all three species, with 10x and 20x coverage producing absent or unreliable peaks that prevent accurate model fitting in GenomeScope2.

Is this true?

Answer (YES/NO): NO